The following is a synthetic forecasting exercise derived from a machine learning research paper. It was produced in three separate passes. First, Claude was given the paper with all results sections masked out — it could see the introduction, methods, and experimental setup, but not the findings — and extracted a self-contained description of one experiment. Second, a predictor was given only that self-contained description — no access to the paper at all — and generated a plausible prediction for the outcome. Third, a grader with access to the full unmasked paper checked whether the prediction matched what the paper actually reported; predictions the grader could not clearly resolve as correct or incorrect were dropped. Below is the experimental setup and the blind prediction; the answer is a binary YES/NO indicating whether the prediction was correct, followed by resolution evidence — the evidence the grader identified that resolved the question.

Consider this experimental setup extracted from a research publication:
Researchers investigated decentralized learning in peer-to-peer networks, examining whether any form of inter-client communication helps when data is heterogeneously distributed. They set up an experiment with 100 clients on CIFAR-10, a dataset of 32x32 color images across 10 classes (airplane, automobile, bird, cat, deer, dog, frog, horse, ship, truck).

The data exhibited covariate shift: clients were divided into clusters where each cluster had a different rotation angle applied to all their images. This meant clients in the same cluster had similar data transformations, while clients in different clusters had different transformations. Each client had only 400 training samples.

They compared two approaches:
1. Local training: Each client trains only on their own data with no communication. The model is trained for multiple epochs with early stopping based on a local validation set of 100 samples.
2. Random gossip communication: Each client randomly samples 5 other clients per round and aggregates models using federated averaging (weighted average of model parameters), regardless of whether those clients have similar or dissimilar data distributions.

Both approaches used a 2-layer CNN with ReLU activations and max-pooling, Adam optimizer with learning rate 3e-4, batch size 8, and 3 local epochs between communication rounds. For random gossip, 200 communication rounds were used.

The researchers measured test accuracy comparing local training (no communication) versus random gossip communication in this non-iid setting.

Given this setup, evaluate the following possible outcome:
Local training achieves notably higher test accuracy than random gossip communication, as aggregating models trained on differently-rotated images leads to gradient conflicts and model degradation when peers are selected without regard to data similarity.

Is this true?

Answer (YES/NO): NO